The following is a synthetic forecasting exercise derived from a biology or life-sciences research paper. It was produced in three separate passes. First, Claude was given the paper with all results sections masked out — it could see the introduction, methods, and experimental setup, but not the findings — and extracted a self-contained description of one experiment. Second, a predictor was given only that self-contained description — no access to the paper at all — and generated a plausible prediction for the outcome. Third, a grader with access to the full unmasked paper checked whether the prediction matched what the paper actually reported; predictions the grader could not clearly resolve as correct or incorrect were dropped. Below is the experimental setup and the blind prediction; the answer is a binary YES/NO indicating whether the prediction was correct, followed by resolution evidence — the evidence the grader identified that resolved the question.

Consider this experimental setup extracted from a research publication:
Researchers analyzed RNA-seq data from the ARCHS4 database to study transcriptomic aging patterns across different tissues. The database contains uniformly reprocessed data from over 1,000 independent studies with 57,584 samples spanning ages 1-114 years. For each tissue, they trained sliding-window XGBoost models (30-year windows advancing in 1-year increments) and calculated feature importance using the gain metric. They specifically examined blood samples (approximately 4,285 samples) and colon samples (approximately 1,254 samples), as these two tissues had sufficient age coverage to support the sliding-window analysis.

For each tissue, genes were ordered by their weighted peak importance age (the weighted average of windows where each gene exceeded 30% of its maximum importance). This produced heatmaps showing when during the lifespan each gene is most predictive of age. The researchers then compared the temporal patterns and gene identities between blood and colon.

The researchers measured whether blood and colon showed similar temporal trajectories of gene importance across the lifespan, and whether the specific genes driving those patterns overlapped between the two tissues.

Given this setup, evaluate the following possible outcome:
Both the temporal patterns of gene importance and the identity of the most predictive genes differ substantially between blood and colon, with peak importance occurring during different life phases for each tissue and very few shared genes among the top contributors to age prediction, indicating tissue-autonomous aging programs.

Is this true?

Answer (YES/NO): NO